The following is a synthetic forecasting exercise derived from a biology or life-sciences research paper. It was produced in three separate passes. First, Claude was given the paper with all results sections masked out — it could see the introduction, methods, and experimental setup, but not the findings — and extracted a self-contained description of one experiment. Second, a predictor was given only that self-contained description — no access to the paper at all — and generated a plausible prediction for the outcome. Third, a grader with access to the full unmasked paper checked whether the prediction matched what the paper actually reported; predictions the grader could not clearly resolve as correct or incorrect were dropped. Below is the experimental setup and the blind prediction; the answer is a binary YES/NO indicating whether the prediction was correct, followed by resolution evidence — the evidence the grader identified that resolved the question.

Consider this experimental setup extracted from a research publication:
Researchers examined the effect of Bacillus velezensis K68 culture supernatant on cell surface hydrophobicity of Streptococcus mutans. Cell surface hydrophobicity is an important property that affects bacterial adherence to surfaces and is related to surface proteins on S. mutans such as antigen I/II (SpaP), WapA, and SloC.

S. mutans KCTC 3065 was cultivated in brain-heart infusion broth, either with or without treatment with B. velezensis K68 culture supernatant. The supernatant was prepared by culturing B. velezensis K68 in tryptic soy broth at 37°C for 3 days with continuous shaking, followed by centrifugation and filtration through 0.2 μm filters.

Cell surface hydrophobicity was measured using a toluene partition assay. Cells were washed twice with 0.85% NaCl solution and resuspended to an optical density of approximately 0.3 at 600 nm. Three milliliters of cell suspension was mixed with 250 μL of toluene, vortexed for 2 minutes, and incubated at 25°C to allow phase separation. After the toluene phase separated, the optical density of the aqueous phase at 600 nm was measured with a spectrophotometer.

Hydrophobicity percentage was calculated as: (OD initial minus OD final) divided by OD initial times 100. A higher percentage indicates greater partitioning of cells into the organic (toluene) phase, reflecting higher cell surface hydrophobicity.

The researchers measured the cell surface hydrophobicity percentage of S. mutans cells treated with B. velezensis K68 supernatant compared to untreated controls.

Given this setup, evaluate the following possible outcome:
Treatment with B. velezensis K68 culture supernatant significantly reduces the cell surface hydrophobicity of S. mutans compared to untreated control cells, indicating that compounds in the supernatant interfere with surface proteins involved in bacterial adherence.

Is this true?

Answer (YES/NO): YES